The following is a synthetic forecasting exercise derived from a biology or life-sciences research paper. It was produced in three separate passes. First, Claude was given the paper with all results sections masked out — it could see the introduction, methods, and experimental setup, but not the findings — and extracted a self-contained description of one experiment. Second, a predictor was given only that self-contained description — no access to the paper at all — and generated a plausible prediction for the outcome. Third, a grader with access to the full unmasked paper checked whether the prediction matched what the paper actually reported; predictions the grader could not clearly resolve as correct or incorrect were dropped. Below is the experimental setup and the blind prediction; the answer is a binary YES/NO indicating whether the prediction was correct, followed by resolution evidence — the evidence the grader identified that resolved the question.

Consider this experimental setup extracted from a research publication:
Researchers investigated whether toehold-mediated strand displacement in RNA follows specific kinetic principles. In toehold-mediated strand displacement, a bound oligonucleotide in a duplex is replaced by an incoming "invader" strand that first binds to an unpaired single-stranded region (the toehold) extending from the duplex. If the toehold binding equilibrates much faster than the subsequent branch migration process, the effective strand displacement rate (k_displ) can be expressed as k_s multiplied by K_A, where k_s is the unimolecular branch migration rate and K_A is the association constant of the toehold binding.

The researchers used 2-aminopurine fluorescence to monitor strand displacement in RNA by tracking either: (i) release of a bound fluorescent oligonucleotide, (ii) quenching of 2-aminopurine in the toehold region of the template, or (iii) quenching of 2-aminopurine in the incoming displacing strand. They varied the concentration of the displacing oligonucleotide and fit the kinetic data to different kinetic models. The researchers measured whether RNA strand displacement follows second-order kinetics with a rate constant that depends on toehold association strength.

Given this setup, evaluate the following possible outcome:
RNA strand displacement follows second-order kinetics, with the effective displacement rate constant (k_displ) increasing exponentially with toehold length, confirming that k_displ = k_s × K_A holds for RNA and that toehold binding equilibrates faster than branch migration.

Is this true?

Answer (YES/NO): YES